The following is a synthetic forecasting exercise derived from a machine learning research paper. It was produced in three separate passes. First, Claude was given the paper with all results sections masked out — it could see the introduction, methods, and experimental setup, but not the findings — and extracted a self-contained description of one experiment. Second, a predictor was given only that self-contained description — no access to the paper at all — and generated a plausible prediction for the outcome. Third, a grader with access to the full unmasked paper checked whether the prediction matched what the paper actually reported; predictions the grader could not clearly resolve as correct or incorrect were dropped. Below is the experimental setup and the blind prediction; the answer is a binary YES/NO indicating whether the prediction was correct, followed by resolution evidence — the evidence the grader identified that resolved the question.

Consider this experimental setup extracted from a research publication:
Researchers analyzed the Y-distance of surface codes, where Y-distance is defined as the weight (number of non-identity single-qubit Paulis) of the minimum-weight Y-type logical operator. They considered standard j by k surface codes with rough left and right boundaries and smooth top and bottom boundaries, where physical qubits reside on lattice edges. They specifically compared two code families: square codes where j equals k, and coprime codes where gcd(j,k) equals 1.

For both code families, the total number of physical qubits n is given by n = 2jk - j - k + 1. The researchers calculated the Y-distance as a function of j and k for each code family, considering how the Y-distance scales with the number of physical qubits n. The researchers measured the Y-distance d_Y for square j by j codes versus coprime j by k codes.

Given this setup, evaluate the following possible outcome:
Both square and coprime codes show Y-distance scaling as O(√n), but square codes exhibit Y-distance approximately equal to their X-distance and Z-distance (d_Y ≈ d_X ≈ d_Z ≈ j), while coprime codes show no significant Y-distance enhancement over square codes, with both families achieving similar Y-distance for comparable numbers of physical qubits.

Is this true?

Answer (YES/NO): NO